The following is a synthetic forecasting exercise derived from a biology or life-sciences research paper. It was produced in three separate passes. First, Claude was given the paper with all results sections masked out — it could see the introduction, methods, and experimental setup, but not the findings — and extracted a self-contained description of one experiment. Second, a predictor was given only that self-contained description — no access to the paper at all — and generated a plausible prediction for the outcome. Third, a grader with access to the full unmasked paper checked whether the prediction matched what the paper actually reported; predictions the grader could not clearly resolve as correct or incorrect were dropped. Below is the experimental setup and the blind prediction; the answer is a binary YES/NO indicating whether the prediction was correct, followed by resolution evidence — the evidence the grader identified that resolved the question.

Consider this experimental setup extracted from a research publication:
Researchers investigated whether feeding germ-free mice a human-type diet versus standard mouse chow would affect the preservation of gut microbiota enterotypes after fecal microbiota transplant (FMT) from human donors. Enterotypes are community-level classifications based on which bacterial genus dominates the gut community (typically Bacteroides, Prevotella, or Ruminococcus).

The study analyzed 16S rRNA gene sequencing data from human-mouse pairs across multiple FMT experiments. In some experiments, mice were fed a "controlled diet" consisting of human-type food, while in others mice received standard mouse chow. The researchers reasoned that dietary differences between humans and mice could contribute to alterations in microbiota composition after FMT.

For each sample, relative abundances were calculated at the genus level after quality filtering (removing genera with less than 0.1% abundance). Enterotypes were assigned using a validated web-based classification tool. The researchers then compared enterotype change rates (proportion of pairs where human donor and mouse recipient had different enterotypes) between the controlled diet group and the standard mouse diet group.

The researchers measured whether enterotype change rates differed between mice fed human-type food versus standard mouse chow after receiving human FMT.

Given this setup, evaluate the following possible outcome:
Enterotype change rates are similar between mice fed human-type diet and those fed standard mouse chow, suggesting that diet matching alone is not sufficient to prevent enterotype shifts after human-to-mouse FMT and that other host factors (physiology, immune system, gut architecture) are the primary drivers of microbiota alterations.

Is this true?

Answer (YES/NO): NO